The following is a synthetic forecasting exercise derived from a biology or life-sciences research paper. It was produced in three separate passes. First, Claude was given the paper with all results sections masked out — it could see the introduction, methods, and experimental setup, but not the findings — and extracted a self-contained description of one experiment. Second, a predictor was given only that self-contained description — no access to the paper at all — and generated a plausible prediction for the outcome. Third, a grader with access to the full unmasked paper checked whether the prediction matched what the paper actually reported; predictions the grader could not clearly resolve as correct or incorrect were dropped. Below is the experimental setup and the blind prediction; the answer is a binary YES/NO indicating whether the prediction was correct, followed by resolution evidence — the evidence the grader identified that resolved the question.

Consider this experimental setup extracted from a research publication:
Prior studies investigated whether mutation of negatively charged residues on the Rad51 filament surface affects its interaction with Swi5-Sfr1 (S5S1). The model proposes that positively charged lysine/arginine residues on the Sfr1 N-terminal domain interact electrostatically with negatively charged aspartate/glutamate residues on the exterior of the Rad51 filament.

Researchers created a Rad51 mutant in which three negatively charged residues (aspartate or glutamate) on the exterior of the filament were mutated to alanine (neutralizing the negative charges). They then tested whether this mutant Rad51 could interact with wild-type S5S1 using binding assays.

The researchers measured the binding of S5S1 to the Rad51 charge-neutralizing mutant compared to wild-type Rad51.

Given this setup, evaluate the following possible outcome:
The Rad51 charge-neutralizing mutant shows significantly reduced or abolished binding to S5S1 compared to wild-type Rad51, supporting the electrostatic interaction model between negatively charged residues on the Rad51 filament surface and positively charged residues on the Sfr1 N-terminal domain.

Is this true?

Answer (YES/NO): YES